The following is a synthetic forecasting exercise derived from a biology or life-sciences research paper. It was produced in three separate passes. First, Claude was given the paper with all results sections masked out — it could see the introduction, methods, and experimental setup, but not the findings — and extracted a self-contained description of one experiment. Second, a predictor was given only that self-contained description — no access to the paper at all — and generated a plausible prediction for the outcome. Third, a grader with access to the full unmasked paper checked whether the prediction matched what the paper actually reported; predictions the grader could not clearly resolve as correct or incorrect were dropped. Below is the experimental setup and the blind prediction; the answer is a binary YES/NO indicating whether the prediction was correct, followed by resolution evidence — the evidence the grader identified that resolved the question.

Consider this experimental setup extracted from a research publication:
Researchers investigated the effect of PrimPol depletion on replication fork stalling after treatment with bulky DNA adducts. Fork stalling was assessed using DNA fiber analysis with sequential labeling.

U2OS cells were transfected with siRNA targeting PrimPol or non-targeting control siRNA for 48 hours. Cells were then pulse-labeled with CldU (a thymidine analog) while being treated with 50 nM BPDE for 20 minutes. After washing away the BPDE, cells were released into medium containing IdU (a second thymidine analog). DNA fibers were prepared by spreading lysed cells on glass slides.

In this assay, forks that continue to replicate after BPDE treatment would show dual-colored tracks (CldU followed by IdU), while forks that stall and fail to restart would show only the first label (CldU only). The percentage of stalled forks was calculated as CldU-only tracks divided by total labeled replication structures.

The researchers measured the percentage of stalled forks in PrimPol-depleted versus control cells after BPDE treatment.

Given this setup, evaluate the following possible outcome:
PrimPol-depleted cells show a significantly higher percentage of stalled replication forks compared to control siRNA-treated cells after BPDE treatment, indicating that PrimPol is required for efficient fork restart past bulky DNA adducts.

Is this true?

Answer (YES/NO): YES